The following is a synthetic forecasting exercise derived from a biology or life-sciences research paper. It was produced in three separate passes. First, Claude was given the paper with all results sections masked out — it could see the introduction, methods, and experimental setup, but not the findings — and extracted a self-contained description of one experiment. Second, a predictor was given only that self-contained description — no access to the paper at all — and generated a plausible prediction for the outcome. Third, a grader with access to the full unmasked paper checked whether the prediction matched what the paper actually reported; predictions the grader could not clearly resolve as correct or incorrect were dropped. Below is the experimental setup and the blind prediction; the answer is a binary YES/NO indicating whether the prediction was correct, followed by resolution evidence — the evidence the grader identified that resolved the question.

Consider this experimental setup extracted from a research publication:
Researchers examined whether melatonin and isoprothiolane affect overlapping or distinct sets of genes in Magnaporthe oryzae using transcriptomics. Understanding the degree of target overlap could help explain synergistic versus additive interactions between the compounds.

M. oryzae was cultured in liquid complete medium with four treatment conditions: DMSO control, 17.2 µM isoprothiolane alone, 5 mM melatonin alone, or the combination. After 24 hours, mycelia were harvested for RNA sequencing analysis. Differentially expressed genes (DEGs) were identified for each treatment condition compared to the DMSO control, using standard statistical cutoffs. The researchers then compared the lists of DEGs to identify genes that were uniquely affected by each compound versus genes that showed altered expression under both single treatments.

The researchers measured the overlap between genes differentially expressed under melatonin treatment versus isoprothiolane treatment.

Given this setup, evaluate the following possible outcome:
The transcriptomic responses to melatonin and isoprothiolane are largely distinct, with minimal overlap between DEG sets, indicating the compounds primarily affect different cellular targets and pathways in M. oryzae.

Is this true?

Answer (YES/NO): NO